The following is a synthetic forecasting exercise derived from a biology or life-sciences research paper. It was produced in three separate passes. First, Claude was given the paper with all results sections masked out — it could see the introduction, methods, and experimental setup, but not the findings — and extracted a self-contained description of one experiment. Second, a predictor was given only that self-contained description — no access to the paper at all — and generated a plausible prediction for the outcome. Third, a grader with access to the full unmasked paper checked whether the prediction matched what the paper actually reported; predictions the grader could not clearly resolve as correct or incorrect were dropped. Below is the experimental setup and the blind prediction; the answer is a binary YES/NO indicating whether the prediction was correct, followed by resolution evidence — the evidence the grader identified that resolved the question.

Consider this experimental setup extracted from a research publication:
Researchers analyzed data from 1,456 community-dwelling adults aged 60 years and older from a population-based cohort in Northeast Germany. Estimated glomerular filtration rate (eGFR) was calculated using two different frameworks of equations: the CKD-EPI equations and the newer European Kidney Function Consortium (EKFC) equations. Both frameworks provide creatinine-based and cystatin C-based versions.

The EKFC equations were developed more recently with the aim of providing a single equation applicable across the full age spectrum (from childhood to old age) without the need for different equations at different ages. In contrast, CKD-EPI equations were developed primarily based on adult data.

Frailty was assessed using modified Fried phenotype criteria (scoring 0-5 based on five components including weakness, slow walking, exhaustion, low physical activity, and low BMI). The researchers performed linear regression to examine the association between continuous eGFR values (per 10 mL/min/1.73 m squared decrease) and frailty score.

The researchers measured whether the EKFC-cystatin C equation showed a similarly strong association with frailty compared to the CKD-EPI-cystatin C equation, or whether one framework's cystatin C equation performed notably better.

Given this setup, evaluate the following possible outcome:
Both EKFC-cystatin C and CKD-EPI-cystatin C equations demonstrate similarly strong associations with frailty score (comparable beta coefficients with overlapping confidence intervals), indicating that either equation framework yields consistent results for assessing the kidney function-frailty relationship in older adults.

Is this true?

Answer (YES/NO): NO